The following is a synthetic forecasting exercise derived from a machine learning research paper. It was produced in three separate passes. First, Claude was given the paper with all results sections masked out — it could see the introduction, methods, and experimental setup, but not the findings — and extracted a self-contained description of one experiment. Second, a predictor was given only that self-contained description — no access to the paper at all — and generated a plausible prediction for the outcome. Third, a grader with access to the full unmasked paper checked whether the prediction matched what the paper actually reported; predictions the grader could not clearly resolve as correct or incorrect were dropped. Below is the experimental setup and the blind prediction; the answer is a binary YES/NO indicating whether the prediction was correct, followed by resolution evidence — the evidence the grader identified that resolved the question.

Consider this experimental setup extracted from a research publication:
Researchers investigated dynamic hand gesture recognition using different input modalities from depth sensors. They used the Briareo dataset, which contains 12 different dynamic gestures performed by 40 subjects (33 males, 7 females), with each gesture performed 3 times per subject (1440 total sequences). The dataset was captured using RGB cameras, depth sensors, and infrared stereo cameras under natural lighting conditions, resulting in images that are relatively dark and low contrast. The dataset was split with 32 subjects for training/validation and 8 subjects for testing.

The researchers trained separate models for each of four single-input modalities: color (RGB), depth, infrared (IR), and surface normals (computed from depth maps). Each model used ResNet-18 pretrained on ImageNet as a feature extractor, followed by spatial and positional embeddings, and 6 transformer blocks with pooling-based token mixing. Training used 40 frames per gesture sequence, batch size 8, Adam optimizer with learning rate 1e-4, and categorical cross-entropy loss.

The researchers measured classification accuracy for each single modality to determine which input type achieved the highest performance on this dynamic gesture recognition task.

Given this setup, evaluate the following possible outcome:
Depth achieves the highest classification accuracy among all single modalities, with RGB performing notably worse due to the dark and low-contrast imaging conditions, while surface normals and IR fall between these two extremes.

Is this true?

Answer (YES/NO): NO